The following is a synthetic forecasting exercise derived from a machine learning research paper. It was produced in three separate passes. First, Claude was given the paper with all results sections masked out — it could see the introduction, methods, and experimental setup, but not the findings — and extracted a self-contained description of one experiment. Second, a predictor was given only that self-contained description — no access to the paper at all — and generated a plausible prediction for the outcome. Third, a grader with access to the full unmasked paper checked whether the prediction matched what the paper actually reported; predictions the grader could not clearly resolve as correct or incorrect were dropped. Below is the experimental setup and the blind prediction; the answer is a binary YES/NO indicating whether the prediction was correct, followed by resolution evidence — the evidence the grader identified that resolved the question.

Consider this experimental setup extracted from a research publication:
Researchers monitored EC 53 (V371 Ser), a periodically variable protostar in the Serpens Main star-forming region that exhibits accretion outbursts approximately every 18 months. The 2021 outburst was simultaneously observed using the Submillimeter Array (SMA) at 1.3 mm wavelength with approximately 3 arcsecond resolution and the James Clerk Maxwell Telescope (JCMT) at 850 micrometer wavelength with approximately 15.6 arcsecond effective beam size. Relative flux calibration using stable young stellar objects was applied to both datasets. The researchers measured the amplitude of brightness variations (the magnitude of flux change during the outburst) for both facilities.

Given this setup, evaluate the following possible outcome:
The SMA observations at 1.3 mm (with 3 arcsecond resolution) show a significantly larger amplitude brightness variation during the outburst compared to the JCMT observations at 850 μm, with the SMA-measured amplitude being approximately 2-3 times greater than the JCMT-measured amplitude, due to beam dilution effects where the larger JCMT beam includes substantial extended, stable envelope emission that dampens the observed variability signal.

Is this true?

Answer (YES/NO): NO